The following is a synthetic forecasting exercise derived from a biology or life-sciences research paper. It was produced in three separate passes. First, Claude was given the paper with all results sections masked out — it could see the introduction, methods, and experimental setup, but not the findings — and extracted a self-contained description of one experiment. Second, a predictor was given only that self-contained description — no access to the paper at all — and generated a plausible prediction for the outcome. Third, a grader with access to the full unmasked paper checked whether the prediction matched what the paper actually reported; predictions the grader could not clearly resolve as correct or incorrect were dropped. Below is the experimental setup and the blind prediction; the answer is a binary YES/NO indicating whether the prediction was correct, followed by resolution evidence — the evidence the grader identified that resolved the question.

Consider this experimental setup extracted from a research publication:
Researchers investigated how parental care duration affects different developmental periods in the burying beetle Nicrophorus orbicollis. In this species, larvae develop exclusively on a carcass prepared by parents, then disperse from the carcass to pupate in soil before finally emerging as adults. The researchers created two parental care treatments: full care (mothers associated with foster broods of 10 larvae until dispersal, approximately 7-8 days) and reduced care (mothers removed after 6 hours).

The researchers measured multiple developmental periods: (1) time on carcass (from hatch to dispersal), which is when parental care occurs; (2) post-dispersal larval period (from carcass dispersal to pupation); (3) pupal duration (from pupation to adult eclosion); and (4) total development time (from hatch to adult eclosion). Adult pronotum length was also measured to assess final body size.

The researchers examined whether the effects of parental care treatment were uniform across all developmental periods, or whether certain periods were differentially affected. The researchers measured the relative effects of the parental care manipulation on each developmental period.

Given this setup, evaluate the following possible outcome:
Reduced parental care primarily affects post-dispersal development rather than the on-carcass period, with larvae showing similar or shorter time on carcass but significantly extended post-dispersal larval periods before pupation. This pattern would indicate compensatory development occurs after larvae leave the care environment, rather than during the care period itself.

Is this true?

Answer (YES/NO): NO